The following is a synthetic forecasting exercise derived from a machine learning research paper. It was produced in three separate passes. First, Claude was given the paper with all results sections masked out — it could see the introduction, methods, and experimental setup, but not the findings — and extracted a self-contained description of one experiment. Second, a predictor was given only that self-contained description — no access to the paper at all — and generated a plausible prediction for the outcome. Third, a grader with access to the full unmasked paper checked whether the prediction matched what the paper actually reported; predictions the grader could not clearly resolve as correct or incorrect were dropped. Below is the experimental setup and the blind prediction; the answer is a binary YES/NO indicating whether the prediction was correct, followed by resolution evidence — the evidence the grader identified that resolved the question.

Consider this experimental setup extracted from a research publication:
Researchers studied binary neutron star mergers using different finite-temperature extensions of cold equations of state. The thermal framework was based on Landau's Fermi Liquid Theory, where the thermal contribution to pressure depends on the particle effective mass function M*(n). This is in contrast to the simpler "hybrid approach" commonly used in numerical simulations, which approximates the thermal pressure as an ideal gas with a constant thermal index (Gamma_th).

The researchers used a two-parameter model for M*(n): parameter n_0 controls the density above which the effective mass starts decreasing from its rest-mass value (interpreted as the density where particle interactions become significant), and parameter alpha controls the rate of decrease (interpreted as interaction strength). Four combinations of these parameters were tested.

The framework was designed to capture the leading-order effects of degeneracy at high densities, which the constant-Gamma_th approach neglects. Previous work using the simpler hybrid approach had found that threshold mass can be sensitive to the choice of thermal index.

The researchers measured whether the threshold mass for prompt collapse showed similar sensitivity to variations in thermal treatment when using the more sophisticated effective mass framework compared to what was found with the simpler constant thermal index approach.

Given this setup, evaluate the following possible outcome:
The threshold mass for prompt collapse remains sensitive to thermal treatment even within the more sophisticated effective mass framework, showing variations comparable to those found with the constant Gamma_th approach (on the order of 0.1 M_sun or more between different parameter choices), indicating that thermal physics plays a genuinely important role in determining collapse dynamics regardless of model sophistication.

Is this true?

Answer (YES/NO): NO